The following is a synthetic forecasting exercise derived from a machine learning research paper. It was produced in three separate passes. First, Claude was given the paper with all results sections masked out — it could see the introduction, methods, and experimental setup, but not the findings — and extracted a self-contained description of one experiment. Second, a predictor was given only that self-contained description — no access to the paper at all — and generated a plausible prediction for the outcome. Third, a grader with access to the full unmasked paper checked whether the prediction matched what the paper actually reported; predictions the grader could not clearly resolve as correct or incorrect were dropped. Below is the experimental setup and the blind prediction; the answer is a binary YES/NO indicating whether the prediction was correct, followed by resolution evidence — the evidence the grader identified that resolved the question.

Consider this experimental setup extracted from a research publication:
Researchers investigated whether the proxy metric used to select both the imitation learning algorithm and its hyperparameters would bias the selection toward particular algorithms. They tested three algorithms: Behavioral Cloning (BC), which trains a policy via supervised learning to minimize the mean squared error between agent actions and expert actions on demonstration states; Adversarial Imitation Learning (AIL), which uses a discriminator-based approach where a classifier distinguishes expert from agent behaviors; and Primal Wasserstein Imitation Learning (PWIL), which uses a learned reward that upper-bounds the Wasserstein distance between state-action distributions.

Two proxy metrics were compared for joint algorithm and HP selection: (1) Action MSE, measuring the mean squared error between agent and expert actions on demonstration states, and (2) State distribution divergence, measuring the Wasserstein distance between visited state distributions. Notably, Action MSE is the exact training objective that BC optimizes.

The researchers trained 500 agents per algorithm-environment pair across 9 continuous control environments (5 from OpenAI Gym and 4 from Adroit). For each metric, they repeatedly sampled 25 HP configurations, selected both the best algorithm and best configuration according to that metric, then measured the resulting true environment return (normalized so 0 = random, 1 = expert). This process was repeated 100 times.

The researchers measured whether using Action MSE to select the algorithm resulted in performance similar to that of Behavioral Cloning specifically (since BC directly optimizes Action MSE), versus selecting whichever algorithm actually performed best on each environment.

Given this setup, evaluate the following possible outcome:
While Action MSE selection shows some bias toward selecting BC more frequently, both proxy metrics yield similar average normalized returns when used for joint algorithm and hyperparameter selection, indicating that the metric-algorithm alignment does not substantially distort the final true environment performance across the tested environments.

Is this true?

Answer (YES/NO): NO